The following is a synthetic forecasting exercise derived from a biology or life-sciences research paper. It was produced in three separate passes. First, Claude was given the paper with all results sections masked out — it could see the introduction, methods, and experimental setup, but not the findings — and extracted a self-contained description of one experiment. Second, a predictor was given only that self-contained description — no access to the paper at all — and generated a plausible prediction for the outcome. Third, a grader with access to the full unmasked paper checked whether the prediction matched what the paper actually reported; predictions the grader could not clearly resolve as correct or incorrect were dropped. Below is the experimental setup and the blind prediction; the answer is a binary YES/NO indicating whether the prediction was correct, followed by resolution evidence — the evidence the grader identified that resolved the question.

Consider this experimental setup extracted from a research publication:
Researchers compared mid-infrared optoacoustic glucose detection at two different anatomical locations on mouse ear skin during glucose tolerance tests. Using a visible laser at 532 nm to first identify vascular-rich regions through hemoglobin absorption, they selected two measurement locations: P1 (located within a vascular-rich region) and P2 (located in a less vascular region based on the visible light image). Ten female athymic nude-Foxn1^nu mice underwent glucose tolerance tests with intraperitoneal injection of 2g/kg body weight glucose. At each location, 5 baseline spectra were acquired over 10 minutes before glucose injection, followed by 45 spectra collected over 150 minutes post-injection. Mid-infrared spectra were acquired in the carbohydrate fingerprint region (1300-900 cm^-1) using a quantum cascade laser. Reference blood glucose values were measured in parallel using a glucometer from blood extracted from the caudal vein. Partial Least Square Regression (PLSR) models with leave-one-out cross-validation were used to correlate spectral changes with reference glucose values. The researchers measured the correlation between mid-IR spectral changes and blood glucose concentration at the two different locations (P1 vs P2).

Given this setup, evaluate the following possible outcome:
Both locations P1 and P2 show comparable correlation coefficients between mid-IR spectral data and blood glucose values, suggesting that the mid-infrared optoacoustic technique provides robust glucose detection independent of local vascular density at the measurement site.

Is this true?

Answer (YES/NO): NO